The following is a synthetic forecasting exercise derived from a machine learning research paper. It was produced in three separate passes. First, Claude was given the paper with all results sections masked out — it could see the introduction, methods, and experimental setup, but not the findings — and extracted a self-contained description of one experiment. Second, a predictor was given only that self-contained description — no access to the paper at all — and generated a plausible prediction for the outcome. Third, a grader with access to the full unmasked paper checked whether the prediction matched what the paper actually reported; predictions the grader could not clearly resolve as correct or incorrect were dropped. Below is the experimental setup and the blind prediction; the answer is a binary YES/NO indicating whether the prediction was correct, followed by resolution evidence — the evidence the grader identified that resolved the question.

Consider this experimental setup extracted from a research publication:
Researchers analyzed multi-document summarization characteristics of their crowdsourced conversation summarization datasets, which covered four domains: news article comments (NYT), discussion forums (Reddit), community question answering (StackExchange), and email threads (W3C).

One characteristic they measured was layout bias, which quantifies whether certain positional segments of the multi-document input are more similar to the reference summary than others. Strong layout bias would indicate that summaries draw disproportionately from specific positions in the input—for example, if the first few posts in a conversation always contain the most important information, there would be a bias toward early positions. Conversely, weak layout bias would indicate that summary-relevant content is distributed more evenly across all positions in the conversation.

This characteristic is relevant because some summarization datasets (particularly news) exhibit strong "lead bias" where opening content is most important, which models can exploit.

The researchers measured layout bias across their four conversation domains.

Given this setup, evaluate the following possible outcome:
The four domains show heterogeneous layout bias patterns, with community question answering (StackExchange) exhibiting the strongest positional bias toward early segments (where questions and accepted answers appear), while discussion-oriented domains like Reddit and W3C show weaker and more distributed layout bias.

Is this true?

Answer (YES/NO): NO